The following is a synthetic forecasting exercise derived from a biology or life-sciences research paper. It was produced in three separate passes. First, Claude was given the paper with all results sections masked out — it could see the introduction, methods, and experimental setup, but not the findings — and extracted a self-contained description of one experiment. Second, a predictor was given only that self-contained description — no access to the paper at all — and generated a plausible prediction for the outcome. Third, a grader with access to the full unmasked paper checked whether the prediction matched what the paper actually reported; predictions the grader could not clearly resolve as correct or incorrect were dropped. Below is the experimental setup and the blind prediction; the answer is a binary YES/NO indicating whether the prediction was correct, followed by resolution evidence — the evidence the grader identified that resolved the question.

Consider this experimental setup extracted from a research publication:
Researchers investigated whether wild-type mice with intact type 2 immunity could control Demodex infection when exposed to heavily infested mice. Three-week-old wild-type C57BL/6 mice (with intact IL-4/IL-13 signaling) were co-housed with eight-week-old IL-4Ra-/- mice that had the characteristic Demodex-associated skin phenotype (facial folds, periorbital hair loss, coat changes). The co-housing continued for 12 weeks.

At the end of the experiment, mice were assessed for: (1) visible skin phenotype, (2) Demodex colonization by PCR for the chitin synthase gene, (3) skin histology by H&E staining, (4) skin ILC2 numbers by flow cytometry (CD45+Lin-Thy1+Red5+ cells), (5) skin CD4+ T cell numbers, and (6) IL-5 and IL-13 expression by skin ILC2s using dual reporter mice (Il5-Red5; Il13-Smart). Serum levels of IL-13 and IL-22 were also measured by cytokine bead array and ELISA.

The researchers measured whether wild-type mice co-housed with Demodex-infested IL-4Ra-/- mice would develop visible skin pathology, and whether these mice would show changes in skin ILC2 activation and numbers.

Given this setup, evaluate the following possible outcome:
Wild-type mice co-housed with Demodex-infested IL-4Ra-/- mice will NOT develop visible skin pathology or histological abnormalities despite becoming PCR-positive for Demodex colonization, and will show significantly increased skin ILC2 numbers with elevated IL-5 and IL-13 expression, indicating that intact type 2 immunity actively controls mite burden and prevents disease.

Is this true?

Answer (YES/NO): YES